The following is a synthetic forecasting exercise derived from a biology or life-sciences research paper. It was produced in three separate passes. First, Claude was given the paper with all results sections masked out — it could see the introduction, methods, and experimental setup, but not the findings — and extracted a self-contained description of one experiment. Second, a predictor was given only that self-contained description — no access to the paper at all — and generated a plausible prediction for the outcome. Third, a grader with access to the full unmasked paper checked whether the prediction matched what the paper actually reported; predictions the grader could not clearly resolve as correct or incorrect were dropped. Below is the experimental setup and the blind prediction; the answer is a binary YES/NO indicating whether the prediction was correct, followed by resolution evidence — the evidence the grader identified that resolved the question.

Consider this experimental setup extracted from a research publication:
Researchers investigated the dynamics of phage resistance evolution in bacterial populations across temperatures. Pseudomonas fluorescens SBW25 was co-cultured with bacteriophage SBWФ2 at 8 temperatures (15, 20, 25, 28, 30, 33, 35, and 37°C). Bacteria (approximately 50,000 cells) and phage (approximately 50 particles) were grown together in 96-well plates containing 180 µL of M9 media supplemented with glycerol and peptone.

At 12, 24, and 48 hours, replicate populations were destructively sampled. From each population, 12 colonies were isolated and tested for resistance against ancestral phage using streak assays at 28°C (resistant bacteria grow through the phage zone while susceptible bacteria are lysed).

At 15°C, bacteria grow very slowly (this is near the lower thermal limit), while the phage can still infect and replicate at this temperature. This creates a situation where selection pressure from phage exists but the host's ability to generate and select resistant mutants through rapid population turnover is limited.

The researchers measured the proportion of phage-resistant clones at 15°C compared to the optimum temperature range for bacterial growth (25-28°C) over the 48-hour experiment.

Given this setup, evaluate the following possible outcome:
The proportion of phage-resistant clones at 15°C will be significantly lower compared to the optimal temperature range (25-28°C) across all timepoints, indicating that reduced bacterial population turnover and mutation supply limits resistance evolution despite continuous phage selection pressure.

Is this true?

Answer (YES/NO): NO